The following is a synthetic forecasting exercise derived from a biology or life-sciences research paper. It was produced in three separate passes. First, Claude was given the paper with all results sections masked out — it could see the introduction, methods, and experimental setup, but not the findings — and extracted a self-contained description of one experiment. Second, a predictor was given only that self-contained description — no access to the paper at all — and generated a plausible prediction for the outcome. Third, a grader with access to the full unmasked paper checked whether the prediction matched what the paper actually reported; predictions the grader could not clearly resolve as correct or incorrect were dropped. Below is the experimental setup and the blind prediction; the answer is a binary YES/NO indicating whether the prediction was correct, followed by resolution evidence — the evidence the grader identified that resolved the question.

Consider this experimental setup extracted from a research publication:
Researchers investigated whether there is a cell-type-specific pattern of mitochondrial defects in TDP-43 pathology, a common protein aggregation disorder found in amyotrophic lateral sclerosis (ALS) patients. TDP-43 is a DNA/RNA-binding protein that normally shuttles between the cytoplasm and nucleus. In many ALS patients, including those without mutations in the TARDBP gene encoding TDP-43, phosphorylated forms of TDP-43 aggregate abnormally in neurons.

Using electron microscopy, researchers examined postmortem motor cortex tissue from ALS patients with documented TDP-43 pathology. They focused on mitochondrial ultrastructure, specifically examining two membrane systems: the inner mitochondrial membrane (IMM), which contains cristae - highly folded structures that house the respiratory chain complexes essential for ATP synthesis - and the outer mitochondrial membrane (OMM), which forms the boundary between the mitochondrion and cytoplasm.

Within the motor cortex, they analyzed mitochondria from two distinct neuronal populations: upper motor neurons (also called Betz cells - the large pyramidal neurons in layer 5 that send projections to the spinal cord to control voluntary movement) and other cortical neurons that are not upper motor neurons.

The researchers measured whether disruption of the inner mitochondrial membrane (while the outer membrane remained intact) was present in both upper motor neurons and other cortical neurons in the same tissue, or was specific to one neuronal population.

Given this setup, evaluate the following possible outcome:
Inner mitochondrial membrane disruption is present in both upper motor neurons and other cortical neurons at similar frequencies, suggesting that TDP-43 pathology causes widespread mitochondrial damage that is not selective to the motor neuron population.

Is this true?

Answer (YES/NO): NO